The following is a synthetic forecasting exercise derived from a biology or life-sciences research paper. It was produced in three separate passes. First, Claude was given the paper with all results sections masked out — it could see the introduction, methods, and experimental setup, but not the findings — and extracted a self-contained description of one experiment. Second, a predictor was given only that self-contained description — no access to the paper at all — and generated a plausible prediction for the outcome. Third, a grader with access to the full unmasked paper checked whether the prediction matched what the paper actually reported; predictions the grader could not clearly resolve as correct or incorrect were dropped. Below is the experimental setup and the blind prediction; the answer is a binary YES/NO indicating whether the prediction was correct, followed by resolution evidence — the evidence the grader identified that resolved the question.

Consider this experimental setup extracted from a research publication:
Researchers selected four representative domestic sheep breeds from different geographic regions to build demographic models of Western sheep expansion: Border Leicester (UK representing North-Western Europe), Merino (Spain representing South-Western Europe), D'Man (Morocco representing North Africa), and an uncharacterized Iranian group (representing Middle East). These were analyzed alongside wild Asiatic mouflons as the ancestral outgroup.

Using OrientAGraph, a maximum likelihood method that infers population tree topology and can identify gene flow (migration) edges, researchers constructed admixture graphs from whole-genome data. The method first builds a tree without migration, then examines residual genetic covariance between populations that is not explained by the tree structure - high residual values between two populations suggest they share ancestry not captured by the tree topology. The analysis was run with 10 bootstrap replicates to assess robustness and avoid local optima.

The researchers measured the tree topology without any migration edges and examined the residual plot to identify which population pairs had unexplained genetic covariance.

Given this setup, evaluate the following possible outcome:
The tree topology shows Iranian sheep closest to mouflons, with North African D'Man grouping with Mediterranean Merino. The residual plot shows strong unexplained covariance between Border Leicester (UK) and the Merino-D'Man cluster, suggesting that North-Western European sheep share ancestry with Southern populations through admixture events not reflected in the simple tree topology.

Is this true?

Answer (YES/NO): NO